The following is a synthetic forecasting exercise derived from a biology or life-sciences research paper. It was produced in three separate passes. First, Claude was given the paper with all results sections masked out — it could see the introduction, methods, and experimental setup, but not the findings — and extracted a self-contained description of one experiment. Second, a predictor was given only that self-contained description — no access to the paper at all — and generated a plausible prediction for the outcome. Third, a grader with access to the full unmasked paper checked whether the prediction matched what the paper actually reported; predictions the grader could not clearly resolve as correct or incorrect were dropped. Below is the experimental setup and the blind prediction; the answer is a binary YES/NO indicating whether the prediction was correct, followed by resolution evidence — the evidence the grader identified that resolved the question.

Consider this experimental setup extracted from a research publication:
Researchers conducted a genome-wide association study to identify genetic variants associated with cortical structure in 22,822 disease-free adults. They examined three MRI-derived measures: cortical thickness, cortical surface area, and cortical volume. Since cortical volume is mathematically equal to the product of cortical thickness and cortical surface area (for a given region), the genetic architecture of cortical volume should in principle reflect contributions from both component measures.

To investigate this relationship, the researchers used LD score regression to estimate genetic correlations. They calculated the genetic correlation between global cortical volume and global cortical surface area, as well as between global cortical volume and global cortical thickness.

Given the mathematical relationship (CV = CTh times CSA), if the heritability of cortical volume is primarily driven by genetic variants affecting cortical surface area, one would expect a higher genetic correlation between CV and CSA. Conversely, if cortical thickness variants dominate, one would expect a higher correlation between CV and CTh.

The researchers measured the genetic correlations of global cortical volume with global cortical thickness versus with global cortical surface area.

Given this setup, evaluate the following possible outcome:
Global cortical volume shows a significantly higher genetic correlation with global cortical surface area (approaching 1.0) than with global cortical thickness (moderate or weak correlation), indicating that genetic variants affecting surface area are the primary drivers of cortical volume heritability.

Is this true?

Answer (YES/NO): NO